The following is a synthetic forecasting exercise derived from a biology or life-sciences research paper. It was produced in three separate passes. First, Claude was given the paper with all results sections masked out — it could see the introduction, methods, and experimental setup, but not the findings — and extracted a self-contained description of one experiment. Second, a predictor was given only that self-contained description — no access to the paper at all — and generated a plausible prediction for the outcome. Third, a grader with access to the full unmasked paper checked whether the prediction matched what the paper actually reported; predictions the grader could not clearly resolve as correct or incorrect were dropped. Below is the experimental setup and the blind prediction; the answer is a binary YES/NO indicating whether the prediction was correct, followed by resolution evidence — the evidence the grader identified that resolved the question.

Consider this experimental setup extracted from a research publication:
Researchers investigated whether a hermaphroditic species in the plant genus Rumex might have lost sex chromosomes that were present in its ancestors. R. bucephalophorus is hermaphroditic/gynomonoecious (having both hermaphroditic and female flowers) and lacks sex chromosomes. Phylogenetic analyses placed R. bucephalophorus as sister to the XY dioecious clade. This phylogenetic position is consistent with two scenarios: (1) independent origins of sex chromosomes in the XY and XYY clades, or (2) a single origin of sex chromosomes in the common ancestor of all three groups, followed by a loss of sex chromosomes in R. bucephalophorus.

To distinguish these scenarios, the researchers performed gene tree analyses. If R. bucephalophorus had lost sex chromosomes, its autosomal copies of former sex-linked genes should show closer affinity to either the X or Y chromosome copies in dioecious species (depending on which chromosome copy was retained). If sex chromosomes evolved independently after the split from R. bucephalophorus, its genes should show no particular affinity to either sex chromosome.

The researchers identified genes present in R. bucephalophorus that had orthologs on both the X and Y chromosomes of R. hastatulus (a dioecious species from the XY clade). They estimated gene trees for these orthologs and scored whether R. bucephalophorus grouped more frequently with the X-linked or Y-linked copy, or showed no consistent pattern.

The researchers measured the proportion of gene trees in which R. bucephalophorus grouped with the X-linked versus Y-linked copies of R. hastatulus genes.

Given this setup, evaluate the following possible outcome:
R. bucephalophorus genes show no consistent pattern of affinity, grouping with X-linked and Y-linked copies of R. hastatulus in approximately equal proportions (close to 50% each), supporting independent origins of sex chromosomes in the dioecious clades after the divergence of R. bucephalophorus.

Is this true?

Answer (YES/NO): NO